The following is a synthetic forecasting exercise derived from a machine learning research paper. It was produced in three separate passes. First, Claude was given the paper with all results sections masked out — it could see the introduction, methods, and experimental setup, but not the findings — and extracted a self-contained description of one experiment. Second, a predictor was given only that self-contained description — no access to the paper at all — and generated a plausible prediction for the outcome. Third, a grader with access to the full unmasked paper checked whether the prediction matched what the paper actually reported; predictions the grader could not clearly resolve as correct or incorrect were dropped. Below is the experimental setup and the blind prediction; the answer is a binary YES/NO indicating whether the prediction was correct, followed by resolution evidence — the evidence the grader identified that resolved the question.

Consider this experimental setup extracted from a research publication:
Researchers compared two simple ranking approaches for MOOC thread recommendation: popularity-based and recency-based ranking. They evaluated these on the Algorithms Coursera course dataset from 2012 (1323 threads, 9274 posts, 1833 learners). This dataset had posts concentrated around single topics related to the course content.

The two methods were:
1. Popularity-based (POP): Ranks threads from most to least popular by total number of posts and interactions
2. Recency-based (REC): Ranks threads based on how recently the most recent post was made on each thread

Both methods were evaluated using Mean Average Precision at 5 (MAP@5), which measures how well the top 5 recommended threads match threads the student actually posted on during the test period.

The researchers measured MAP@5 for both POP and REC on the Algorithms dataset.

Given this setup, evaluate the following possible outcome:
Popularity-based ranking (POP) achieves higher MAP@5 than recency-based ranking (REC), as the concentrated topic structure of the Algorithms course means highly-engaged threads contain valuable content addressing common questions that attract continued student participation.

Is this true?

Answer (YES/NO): YES